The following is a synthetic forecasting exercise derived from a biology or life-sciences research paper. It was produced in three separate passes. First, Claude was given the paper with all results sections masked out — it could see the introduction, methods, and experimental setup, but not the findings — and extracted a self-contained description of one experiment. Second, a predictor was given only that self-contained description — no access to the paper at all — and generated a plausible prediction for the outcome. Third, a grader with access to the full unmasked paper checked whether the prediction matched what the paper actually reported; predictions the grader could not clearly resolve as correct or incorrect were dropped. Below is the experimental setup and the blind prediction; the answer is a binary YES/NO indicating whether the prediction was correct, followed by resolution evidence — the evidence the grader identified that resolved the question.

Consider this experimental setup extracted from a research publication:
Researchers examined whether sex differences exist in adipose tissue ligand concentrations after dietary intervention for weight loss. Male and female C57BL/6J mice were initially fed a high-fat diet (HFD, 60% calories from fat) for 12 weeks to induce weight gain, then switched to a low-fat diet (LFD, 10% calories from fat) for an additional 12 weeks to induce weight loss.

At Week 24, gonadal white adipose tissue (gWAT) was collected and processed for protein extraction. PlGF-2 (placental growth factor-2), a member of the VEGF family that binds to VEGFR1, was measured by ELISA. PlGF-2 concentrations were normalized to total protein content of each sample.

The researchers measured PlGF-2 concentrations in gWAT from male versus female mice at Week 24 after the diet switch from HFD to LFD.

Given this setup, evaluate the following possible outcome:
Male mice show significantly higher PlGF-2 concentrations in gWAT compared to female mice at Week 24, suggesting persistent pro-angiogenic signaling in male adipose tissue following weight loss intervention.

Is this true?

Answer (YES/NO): NO